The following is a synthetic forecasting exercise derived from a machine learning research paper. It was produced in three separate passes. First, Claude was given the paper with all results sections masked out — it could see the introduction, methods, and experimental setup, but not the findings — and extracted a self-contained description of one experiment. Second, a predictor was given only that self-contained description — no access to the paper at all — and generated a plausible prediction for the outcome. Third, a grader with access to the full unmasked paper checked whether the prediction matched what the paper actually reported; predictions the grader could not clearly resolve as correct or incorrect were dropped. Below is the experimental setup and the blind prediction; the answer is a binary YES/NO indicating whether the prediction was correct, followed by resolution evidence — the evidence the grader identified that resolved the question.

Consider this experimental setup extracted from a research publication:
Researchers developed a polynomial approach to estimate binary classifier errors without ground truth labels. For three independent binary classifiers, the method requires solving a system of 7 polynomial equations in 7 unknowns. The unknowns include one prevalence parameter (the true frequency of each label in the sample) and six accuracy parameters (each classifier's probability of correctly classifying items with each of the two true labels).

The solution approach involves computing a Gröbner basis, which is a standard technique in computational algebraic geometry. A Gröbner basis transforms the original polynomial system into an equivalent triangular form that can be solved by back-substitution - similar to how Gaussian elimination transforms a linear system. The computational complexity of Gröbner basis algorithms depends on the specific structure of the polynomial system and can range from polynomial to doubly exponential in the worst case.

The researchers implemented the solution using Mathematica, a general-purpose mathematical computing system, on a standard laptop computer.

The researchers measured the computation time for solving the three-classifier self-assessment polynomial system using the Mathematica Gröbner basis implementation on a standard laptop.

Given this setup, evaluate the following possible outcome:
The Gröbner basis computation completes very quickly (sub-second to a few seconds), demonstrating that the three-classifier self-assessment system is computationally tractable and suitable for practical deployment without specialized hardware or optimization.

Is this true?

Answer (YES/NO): YES